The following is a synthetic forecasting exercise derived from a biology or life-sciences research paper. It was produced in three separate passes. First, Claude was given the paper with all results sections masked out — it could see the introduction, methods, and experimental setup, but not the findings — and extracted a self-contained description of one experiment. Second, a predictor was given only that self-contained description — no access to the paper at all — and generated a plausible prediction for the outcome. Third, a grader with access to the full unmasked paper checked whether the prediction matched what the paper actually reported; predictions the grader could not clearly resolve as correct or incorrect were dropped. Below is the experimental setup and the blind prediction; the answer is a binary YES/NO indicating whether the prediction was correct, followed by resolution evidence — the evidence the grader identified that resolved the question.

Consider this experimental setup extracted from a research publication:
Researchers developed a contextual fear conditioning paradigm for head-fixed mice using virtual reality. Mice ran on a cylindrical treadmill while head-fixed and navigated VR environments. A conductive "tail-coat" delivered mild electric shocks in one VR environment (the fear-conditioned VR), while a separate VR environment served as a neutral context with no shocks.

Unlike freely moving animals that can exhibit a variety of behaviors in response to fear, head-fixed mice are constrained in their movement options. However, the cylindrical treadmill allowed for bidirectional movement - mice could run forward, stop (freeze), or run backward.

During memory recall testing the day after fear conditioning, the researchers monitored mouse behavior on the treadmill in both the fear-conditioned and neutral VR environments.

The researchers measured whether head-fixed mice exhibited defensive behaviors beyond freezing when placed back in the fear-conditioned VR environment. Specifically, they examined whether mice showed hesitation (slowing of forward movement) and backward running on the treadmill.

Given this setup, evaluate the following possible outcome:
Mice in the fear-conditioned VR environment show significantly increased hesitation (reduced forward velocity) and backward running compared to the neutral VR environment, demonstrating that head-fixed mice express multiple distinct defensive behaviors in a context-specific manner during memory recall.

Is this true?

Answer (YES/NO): YES